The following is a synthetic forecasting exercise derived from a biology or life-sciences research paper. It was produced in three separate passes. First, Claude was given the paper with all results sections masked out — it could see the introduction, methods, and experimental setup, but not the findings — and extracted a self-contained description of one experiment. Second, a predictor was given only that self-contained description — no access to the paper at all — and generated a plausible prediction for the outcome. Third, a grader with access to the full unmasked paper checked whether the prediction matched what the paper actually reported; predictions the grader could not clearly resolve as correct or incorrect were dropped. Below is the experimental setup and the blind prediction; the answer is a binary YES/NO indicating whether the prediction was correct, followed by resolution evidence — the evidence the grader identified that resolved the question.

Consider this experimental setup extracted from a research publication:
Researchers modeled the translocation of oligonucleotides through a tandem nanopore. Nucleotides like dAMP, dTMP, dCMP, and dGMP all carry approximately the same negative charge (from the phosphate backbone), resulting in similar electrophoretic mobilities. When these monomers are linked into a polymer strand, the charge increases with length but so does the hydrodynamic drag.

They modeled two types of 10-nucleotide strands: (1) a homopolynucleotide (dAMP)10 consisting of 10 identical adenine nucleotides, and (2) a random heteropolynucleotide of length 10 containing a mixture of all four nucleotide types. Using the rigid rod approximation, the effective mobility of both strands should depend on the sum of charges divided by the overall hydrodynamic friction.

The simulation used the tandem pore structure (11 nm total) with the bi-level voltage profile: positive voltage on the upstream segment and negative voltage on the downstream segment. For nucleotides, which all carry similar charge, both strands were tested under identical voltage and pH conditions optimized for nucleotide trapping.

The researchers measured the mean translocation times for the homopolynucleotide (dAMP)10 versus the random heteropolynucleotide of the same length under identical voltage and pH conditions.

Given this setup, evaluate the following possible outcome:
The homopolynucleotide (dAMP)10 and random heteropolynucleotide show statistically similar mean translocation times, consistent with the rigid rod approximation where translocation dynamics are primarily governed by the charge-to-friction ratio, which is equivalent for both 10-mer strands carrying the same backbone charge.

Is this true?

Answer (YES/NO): YES